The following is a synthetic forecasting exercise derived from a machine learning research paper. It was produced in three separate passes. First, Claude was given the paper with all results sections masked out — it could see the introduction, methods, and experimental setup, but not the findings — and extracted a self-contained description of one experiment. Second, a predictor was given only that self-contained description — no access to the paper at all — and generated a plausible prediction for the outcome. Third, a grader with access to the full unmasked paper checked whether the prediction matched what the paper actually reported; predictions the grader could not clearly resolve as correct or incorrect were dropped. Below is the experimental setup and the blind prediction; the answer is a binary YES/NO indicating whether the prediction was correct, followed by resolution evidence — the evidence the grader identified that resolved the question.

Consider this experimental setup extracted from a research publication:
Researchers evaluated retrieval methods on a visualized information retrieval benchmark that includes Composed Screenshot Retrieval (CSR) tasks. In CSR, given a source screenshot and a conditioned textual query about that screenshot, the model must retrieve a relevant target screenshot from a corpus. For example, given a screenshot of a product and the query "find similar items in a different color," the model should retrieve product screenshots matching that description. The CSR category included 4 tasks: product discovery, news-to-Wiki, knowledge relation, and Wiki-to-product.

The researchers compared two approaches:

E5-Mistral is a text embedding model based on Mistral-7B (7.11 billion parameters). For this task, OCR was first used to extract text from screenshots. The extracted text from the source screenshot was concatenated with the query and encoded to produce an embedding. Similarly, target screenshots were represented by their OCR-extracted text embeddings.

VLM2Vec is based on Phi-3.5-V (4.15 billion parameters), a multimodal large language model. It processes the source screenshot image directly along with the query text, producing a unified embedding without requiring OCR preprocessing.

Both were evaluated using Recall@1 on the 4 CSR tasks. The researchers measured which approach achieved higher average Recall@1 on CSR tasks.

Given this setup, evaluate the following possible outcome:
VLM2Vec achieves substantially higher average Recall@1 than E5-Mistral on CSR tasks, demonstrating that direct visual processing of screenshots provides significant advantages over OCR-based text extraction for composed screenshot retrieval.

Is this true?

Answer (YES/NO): NO